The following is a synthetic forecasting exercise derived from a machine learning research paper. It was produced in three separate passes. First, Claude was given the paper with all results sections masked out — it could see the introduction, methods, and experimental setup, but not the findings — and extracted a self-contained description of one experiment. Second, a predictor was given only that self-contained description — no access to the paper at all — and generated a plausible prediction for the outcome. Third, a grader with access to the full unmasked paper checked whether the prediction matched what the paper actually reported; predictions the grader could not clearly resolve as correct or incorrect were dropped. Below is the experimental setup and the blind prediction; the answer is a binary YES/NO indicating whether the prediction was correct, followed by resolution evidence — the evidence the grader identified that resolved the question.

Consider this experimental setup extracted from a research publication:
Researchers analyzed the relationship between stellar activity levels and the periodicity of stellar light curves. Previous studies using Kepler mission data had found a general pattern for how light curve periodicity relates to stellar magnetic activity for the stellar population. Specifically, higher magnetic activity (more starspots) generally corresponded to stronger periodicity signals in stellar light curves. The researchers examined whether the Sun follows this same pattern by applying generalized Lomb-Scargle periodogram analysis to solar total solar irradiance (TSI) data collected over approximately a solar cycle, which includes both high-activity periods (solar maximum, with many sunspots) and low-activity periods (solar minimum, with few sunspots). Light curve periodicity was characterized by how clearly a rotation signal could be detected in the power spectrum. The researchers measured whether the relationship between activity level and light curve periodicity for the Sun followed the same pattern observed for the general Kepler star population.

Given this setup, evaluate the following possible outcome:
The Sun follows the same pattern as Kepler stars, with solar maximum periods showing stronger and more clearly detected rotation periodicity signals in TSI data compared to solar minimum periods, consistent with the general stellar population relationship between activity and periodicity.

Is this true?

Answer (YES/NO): NO